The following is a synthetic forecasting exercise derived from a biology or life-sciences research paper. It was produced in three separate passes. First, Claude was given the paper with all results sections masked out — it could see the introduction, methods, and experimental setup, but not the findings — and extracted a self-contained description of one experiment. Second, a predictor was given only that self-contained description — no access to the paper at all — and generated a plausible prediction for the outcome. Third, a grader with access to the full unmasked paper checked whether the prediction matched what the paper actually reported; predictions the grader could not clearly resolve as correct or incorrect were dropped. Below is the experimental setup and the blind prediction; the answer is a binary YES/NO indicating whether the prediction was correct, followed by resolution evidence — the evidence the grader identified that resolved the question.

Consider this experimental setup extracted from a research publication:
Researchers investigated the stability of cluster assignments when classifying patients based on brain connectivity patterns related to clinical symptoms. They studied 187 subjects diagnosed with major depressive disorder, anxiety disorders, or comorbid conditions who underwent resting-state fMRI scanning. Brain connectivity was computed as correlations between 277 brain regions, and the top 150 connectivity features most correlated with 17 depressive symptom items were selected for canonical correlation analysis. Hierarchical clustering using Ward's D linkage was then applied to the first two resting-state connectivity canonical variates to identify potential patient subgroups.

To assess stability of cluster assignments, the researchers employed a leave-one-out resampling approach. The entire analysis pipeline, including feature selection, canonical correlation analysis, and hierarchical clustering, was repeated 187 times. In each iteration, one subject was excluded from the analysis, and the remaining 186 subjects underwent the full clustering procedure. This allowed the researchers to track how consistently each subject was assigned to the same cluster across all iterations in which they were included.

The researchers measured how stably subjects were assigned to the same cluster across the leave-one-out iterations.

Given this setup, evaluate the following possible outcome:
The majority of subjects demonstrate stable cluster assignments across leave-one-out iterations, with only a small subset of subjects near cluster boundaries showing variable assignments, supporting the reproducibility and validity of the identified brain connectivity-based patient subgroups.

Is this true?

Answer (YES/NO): NO